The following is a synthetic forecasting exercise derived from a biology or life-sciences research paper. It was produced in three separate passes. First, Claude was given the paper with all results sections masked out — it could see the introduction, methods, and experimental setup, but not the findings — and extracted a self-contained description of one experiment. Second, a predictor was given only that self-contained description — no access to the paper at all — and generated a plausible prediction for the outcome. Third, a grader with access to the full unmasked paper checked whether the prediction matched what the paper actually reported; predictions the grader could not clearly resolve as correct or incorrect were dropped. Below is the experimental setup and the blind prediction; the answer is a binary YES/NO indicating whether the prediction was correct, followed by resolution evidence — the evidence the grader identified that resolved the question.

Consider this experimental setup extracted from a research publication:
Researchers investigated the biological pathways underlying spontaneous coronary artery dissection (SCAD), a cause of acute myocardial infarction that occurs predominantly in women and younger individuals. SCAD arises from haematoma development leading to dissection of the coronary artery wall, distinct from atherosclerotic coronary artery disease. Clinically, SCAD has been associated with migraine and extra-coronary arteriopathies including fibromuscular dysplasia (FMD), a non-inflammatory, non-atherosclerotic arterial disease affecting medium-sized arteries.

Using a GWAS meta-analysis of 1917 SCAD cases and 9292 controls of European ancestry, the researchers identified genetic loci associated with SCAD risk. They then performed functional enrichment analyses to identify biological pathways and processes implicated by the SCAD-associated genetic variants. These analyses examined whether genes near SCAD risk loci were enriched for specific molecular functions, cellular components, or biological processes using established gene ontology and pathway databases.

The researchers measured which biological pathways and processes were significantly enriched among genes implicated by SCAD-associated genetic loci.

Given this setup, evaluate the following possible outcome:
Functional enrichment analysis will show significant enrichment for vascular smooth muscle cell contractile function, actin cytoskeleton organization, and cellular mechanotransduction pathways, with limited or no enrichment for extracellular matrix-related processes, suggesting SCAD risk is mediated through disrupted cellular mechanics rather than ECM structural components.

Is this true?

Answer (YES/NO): NO